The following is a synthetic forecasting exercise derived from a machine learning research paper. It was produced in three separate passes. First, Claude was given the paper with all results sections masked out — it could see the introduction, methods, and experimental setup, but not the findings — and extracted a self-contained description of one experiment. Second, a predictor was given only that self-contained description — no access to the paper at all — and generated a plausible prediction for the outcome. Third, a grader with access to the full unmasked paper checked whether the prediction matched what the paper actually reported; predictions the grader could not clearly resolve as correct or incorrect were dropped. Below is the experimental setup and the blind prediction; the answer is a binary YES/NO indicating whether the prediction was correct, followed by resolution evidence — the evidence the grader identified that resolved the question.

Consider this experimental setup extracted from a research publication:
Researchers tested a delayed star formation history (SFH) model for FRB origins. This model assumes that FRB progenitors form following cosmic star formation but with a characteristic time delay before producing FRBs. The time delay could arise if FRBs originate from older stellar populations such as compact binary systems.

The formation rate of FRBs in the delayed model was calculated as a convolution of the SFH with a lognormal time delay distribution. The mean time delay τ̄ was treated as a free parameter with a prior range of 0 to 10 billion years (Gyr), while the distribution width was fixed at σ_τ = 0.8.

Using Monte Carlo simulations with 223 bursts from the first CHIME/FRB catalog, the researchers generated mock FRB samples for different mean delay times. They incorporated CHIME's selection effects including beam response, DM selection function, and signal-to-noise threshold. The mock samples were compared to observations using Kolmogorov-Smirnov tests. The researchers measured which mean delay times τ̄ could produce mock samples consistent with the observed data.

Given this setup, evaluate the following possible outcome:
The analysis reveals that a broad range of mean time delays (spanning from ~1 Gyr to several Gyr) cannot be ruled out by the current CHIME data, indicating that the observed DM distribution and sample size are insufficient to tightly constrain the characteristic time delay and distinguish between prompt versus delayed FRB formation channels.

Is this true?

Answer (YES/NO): YES